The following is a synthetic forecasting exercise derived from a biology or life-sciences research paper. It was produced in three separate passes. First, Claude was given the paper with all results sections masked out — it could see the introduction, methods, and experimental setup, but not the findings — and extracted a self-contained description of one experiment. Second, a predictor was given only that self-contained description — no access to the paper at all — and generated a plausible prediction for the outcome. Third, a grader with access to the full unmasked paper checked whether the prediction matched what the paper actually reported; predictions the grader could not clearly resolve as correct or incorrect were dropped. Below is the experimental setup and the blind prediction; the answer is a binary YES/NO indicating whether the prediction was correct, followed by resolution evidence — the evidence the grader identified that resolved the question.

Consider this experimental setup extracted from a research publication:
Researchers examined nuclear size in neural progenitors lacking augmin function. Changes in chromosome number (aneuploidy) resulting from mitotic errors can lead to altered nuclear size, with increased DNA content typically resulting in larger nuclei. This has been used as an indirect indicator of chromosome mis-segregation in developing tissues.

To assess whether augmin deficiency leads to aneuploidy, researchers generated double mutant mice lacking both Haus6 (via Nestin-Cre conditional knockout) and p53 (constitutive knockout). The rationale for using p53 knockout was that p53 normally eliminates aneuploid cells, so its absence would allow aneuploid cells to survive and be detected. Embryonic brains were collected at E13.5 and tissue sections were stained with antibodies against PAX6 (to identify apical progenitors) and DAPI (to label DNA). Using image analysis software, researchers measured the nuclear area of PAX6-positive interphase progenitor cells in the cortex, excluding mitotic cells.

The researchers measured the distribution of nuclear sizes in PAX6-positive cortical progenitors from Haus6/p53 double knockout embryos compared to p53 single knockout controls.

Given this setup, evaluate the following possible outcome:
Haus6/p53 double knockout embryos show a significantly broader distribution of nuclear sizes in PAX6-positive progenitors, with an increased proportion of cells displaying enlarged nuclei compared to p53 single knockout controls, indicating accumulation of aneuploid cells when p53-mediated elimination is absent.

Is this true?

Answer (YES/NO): YES